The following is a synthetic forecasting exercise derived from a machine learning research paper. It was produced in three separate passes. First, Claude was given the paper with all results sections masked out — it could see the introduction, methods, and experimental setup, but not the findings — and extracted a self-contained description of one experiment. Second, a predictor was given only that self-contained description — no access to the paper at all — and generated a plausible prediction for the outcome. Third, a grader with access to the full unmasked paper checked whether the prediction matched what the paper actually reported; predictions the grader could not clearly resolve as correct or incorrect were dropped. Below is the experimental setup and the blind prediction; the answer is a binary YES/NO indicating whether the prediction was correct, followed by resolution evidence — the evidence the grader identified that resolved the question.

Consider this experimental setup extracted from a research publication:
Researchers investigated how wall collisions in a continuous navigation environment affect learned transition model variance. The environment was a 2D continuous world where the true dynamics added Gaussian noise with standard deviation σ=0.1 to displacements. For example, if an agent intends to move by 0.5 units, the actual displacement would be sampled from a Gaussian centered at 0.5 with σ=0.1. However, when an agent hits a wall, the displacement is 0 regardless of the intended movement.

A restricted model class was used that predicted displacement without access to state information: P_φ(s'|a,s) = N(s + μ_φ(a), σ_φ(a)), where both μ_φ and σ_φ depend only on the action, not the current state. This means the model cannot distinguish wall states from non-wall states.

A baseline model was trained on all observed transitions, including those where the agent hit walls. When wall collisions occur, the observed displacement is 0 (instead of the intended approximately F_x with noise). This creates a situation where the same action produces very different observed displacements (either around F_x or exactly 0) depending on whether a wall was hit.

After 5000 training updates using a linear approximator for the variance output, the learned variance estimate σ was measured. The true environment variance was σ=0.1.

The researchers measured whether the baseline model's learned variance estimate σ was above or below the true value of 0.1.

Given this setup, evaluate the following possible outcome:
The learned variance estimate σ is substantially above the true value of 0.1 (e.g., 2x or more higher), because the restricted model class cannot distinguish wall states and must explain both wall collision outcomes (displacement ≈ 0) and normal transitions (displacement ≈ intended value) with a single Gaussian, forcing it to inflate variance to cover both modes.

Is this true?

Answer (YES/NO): NO